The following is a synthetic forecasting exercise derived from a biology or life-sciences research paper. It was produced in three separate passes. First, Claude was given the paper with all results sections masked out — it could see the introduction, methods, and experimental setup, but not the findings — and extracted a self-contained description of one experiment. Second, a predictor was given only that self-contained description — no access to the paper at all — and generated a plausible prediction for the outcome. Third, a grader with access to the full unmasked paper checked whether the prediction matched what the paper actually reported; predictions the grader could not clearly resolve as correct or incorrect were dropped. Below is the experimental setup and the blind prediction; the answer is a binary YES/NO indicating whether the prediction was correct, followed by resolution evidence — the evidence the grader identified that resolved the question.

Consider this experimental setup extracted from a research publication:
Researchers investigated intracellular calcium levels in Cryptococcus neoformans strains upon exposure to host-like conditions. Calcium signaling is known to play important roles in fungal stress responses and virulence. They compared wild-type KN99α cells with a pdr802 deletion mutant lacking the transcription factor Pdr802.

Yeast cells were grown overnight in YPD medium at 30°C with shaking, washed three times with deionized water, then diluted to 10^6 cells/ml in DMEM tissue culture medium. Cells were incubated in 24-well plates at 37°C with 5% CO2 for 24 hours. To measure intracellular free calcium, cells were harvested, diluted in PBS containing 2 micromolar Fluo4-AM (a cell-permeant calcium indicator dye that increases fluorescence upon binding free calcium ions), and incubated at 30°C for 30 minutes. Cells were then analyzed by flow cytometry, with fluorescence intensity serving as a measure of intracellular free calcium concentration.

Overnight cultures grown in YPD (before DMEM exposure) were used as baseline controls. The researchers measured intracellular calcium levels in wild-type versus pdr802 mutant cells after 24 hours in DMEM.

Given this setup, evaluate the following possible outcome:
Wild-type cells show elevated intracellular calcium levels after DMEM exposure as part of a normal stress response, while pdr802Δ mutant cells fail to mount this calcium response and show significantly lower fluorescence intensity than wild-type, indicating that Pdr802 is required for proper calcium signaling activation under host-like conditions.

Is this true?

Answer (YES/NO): NO